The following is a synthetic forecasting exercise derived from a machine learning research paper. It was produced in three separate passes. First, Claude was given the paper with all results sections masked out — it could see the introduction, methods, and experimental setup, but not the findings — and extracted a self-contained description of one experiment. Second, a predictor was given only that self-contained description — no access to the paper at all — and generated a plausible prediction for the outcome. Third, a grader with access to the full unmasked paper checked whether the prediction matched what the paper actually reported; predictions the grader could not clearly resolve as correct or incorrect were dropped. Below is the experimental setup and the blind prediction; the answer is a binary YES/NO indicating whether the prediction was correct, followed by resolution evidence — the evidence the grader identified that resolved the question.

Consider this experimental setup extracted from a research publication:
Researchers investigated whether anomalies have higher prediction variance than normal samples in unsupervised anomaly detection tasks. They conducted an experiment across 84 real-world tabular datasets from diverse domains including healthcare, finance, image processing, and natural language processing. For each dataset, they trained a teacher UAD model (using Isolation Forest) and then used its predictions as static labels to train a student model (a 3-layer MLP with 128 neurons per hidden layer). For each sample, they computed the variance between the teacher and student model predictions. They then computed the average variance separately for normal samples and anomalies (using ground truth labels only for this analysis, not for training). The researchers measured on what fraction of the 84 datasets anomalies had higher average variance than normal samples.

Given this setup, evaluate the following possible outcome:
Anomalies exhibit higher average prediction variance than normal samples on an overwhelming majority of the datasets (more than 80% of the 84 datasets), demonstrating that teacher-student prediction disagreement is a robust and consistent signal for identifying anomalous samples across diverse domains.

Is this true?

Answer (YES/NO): YES